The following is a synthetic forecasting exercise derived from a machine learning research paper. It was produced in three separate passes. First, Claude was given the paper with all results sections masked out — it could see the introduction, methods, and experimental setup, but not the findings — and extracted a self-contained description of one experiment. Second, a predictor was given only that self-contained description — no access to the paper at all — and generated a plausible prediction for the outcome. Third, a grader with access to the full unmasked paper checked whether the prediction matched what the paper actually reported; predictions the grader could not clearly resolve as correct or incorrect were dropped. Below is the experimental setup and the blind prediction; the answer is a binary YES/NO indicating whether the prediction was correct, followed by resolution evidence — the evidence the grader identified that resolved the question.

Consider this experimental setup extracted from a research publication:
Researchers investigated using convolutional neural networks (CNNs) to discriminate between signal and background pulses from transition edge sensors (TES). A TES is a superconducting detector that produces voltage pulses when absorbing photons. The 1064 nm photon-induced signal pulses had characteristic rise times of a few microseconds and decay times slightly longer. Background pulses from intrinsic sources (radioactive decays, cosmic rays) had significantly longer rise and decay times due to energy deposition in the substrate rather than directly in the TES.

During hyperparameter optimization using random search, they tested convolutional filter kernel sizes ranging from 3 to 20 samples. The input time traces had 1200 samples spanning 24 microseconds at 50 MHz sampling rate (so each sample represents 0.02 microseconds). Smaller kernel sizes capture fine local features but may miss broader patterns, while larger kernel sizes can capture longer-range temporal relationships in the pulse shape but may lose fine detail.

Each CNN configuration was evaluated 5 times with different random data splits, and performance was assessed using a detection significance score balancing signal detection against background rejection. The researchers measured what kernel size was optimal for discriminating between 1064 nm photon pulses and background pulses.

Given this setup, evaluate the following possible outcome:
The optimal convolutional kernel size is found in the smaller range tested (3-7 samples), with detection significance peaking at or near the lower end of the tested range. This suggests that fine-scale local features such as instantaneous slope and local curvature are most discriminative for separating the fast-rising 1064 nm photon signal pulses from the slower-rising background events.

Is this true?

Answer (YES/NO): NO